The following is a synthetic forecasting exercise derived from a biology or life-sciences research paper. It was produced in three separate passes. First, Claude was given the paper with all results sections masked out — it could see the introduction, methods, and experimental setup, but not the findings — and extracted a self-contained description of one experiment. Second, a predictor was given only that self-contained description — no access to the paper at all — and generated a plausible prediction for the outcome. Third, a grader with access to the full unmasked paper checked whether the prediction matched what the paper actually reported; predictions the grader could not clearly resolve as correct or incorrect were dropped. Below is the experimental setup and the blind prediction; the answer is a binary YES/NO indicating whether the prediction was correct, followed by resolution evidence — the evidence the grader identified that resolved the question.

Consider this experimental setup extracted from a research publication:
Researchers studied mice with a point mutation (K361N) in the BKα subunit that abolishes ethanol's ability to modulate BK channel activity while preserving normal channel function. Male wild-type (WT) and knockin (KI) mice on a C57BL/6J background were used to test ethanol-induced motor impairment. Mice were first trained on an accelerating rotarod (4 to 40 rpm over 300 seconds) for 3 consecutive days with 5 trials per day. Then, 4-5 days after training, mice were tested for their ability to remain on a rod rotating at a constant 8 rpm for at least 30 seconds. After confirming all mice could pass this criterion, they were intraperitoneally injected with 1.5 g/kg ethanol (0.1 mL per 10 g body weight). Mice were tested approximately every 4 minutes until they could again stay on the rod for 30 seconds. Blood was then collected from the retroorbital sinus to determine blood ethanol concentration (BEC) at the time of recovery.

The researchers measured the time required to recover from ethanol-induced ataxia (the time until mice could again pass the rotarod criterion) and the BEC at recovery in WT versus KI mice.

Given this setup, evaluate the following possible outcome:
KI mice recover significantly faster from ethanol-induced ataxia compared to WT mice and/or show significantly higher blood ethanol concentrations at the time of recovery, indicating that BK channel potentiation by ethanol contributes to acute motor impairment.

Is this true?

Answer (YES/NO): NO